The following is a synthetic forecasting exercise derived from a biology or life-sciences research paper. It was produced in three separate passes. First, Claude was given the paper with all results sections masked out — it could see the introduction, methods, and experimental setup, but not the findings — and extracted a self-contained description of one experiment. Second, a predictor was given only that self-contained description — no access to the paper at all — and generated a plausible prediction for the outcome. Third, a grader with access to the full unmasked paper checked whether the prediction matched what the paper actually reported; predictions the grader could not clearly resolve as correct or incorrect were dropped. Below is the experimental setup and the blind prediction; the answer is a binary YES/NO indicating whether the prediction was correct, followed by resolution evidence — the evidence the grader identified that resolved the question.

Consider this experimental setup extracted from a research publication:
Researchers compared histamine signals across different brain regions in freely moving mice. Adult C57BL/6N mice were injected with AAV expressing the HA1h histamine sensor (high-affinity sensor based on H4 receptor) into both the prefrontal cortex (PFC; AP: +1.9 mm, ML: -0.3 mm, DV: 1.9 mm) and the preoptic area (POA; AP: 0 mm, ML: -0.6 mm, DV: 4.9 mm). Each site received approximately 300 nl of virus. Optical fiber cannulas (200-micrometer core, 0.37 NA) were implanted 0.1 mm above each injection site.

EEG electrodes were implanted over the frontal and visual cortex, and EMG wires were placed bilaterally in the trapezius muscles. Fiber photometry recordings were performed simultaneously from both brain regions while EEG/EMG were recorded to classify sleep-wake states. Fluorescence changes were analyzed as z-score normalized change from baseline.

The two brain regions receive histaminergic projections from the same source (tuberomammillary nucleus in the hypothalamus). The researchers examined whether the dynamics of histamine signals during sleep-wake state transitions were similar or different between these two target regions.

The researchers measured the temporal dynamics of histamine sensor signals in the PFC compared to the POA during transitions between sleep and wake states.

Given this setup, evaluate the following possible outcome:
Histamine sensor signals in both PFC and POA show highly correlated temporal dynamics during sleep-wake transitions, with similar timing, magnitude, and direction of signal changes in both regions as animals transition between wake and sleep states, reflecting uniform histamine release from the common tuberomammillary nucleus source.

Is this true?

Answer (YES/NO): NO